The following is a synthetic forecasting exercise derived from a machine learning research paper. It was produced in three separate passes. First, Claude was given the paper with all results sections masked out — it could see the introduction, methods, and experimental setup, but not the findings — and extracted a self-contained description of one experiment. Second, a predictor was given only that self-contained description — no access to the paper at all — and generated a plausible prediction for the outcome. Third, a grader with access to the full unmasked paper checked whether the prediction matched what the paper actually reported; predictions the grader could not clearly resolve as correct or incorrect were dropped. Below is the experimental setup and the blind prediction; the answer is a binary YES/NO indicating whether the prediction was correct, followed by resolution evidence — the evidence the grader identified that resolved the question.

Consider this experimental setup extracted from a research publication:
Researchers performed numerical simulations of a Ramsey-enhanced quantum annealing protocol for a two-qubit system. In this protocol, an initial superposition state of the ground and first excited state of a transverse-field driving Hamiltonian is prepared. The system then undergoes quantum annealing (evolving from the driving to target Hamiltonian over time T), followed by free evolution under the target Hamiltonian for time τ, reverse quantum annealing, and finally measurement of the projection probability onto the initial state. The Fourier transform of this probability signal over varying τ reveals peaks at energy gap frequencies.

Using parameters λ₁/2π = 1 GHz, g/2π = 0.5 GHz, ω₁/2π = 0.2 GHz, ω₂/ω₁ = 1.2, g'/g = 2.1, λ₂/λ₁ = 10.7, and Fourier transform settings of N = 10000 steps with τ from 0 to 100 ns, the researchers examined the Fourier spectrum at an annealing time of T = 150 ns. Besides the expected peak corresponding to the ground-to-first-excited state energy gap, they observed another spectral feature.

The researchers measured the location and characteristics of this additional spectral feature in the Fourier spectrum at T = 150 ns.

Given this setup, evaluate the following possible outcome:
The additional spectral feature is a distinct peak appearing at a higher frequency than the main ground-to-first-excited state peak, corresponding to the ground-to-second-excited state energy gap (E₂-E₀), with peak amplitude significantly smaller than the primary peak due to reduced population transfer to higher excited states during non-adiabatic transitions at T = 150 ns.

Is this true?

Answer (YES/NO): NO